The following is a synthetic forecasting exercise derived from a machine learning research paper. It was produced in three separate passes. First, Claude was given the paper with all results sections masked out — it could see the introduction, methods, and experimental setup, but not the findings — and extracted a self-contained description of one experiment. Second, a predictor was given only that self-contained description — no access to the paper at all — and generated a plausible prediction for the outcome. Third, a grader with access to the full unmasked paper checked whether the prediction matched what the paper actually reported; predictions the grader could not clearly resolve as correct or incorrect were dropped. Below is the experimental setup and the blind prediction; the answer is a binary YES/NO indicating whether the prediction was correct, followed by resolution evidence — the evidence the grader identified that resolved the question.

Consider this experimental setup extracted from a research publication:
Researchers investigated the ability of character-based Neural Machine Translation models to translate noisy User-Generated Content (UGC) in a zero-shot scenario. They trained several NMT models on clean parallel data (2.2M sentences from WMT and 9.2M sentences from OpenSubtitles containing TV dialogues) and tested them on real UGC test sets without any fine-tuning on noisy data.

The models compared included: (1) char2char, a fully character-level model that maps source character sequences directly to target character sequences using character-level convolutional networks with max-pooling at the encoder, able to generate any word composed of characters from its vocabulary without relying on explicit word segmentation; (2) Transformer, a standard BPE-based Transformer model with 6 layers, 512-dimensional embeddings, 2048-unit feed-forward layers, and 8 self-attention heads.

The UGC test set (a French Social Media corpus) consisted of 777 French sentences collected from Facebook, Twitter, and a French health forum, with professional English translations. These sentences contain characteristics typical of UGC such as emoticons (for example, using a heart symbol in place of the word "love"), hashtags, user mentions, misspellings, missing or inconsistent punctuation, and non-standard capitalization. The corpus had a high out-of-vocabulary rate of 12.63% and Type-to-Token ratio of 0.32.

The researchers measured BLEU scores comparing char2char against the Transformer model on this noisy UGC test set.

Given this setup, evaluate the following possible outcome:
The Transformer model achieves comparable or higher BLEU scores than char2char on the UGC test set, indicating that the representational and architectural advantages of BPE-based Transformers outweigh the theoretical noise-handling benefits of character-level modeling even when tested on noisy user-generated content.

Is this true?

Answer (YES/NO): YES